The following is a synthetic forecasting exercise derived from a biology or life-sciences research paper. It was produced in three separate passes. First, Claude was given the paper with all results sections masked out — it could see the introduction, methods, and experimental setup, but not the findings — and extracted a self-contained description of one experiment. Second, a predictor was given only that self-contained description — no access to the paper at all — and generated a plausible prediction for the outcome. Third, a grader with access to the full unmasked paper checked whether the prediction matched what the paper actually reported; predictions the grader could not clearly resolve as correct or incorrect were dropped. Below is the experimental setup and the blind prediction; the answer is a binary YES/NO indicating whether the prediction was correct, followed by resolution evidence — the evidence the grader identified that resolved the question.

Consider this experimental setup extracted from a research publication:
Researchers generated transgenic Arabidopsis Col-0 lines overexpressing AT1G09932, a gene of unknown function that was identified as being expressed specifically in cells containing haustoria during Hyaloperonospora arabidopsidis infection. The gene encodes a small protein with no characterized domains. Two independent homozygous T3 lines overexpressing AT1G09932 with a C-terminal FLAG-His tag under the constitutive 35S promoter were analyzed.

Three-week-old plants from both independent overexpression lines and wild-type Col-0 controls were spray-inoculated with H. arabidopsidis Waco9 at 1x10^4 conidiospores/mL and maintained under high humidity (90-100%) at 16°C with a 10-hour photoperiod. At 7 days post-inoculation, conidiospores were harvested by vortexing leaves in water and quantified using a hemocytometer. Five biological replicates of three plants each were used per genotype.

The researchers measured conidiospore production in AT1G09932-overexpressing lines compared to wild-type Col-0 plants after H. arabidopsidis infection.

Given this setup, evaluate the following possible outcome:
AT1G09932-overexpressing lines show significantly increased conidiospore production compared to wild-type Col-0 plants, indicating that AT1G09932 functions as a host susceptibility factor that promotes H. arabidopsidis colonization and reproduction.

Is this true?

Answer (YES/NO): NO